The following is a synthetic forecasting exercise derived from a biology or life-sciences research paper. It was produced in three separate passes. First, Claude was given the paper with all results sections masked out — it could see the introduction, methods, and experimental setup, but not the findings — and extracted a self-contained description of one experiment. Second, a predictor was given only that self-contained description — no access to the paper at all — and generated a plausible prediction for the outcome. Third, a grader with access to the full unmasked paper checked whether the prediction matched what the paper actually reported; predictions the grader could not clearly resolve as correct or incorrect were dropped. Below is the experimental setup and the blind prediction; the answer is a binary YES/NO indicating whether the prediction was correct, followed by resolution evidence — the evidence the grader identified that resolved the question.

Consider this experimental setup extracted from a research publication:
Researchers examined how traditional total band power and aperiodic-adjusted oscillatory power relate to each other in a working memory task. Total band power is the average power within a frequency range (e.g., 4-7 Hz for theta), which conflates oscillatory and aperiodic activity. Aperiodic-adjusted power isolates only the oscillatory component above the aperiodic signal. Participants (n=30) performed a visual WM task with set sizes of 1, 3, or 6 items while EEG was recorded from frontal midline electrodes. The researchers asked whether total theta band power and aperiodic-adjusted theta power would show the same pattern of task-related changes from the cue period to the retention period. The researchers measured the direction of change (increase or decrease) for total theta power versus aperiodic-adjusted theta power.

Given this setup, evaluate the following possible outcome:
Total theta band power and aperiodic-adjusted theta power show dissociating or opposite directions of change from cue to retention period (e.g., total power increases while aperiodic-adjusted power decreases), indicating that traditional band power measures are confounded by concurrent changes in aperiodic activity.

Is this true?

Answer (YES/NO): YES